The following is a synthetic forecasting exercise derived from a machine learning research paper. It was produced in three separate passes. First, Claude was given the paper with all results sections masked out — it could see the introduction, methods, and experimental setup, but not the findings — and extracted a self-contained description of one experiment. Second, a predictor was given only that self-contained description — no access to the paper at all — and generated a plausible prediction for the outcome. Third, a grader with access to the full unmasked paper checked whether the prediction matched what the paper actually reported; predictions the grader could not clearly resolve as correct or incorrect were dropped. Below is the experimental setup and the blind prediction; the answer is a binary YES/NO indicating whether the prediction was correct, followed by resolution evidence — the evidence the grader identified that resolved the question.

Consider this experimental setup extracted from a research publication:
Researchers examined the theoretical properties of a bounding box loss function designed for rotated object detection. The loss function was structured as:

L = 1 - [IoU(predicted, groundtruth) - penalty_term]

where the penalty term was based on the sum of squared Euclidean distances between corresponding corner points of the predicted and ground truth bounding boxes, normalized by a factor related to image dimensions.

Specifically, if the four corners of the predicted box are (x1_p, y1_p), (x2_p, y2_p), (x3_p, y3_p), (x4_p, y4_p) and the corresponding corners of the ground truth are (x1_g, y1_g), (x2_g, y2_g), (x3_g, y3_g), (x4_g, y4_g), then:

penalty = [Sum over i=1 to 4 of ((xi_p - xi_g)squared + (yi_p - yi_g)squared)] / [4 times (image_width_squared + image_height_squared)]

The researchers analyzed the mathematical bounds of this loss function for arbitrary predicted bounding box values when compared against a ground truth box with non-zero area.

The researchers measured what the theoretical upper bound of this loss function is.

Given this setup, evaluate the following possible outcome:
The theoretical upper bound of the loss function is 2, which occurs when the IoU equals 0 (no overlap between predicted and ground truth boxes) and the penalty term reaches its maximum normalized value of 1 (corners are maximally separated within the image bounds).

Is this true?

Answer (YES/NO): NO